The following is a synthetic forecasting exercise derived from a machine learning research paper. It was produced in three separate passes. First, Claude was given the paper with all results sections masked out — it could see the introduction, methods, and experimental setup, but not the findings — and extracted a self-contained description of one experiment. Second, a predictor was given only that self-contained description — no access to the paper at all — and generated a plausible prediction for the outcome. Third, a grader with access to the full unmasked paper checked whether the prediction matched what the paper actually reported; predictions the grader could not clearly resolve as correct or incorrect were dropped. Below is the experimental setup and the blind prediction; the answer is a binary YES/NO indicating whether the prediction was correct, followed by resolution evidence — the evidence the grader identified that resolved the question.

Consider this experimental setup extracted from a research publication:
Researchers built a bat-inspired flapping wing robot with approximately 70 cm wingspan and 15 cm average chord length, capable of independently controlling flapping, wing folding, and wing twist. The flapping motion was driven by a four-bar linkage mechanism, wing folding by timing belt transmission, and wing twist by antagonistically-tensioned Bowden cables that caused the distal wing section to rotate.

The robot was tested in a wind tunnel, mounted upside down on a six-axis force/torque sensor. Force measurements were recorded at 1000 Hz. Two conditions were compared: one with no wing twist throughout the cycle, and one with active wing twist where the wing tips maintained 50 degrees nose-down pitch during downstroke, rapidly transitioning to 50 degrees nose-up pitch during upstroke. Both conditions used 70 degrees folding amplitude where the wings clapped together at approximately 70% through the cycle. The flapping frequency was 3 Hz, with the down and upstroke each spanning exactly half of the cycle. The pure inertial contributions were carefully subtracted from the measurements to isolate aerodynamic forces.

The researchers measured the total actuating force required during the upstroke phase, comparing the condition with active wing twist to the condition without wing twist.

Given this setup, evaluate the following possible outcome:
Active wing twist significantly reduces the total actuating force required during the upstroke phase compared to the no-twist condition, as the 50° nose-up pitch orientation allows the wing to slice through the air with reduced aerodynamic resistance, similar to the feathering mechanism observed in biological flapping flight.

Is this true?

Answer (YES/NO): YES